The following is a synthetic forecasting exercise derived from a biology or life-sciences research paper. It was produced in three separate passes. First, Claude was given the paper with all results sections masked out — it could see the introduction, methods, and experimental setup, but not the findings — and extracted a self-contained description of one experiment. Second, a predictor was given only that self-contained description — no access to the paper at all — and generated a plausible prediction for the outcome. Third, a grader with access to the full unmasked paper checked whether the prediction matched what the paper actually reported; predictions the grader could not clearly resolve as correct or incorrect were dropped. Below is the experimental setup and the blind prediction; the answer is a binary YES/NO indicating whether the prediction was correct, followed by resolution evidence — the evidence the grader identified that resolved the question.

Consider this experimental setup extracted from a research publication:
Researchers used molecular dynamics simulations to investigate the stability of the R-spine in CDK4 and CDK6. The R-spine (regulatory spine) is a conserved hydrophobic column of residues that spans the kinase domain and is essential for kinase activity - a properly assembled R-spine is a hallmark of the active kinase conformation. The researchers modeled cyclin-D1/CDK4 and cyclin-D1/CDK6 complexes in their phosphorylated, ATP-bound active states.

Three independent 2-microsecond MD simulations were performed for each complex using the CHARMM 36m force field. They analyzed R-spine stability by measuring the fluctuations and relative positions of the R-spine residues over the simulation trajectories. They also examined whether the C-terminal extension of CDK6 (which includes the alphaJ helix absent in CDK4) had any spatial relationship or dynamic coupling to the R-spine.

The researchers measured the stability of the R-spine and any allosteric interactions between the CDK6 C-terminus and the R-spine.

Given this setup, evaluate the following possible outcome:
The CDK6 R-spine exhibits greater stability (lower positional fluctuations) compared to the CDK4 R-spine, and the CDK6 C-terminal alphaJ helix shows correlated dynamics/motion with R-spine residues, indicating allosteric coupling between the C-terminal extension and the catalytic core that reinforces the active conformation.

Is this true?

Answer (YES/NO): YES